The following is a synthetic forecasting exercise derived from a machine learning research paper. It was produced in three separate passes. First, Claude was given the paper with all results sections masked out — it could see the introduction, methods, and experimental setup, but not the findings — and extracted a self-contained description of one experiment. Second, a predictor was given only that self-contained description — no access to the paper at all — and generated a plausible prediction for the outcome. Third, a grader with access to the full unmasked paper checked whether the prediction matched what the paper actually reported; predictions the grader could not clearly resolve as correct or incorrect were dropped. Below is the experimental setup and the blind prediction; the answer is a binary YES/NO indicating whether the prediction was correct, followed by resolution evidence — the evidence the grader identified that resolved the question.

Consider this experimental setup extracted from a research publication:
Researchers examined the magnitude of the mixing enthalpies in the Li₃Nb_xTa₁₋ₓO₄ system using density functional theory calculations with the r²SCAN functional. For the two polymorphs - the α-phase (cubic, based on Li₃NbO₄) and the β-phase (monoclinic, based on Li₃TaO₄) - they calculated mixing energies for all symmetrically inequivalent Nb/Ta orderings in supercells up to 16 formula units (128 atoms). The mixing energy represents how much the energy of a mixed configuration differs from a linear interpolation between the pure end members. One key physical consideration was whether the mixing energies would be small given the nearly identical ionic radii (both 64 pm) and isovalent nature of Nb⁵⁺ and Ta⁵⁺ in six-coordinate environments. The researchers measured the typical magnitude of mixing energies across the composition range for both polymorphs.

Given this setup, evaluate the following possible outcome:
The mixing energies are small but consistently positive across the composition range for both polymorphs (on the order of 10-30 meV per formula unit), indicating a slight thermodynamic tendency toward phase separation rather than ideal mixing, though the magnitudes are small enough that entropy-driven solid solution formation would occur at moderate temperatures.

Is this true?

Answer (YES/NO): NO